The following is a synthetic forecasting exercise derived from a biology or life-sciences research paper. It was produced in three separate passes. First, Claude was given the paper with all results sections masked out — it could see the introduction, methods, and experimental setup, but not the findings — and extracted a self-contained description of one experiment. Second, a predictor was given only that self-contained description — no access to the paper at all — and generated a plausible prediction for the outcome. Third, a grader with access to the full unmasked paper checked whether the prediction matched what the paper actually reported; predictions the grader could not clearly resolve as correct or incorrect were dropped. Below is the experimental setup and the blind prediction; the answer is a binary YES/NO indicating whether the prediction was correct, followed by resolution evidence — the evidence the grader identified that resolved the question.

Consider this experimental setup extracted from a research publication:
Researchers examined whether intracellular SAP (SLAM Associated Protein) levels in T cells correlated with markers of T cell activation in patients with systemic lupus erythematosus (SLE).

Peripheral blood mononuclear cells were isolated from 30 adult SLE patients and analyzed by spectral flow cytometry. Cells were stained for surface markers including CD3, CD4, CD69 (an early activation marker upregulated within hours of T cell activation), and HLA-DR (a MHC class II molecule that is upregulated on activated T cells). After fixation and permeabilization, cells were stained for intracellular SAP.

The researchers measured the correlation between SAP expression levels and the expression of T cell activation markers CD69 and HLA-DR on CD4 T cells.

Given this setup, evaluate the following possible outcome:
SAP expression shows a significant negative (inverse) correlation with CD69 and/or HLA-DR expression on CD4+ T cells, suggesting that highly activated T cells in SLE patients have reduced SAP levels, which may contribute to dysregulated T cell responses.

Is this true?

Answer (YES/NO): NO